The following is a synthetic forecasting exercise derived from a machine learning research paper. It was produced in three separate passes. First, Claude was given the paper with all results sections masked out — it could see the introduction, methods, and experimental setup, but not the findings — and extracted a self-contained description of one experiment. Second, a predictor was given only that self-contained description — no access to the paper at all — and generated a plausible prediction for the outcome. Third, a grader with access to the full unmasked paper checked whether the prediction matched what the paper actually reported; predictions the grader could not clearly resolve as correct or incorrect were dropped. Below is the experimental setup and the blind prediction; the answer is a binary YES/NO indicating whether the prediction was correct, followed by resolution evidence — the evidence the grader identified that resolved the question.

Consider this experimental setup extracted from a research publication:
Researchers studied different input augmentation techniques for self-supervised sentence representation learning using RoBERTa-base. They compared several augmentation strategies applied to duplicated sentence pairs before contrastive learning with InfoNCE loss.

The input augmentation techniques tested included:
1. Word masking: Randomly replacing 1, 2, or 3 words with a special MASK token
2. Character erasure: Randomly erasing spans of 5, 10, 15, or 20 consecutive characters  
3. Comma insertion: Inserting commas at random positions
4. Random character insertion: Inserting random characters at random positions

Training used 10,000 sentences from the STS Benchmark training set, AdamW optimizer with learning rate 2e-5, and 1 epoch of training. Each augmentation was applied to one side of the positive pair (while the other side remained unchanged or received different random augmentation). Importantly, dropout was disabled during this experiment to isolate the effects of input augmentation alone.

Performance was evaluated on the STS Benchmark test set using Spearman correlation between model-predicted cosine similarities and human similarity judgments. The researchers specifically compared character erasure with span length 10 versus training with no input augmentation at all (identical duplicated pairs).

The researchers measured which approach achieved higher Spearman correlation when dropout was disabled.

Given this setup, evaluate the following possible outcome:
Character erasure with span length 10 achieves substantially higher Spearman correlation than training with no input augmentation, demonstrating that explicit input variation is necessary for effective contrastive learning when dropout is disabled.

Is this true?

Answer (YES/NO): NO